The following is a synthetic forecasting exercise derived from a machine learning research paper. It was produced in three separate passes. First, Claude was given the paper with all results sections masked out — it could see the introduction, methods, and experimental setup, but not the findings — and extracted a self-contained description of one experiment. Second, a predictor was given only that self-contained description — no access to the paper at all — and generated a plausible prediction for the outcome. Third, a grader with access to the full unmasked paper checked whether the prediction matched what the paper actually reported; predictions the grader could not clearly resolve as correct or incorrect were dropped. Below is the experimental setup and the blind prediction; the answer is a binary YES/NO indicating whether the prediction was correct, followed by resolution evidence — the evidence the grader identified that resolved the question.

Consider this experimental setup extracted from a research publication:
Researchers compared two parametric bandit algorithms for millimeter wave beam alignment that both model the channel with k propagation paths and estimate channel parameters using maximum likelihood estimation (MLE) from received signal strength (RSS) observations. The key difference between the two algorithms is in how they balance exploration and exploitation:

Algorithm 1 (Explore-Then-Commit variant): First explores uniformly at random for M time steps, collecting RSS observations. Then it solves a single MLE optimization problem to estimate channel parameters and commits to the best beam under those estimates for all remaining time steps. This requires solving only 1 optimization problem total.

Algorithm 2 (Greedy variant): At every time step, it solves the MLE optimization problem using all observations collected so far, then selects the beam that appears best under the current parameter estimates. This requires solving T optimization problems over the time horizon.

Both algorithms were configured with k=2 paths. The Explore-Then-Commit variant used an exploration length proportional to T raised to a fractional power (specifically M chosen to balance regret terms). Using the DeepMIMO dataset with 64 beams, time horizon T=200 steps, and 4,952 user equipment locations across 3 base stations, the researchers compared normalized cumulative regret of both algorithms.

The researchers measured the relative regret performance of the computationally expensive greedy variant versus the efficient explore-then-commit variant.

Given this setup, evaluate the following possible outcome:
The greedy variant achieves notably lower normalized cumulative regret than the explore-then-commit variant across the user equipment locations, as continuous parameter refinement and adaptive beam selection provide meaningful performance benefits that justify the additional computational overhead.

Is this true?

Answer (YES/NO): YES